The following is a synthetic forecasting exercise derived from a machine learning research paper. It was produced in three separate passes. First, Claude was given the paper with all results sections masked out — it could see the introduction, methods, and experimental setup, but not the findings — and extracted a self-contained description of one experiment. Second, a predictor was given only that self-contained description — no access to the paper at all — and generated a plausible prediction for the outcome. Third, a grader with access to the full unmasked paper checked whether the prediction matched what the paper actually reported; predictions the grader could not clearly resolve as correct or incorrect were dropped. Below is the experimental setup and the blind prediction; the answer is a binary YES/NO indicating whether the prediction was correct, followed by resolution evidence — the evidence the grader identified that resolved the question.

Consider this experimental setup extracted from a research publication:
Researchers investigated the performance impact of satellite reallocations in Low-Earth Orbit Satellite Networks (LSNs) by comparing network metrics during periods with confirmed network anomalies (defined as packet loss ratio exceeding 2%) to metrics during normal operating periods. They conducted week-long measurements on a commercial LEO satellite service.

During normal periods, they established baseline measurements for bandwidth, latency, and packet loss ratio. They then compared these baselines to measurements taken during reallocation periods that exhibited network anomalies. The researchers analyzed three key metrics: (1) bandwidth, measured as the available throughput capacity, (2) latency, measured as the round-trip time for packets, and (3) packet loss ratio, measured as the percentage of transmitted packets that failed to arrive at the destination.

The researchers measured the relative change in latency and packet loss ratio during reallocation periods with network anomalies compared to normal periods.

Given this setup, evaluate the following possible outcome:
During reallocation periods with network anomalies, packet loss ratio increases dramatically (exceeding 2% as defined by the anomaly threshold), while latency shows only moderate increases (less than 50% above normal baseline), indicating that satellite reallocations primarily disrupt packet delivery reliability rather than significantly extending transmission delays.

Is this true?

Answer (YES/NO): NO